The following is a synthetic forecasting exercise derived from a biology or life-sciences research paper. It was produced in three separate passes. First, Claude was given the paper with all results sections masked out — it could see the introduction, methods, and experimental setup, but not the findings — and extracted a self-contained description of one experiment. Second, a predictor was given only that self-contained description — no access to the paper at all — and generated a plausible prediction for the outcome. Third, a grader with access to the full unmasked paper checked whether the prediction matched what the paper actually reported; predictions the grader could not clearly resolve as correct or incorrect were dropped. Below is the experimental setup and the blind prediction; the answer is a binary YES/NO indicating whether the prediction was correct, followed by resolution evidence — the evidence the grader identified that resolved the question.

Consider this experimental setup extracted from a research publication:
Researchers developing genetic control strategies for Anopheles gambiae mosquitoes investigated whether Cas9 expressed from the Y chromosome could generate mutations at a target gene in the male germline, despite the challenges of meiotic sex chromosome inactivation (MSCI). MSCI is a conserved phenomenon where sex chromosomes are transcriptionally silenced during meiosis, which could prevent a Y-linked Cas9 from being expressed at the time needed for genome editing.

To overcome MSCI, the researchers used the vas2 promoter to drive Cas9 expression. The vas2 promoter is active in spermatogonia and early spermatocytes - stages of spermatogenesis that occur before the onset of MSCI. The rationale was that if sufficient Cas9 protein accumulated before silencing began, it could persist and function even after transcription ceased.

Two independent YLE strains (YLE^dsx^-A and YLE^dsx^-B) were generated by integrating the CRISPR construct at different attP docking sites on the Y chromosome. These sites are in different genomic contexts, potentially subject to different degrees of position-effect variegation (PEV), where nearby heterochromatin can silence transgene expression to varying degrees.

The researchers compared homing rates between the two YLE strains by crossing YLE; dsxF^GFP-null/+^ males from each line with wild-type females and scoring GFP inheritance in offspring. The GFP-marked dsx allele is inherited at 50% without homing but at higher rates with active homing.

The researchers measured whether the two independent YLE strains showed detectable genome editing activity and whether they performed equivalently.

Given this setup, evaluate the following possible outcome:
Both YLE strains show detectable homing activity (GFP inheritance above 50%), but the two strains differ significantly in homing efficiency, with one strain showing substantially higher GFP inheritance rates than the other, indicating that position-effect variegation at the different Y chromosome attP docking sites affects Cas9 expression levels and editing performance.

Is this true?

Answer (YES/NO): NO